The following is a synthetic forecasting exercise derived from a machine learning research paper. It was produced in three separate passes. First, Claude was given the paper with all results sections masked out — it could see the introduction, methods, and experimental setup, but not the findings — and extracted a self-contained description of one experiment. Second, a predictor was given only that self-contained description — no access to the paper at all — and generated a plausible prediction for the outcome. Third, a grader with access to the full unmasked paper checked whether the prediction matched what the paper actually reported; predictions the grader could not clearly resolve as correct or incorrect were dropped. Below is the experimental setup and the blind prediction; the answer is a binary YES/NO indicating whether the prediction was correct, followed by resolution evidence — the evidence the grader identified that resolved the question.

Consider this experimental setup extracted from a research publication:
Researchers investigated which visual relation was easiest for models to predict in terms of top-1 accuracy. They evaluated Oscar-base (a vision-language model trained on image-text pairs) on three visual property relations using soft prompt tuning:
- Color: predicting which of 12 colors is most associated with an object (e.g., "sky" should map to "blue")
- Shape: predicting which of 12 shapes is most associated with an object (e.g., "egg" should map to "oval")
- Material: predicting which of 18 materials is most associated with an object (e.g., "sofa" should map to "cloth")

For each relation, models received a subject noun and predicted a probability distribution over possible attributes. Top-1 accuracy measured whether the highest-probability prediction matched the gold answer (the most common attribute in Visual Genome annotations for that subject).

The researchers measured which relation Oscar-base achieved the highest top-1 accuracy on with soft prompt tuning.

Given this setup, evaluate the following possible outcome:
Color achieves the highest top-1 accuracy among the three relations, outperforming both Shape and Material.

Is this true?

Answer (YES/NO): NO